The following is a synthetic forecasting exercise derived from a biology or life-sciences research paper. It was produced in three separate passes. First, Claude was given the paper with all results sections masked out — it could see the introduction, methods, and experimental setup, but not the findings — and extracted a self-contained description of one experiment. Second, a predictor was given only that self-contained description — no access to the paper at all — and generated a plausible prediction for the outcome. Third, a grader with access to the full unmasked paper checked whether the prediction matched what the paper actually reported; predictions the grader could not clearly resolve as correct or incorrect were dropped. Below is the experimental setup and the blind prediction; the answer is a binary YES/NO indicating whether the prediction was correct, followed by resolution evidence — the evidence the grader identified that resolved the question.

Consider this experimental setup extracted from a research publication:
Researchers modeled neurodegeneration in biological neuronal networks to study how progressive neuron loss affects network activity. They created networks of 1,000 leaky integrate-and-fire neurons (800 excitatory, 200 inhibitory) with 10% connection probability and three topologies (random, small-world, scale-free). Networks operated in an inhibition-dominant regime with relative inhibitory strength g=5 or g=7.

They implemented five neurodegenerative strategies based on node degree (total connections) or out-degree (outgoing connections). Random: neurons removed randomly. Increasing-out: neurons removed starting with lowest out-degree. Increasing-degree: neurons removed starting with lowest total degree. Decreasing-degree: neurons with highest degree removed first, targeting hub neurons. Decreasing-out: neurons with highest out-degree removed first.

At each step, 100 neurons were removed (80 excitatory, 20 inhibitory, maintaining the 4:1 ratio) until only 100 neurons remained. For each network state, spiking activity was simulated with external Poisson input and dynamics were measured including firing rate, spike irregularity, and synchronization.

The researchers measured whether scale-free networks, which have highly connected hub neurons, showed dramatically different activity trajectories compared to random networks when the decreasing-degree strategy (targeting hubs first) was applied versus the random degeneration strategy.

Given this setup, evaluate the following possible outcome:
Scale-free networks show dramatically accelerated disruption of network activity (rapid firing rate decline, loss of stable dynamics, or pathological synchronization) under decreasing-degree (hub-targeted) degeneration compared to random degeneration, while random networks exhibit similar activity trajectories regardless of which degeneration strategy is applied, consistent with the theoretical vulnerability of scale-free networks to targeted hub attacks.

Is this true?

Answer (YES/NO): NO